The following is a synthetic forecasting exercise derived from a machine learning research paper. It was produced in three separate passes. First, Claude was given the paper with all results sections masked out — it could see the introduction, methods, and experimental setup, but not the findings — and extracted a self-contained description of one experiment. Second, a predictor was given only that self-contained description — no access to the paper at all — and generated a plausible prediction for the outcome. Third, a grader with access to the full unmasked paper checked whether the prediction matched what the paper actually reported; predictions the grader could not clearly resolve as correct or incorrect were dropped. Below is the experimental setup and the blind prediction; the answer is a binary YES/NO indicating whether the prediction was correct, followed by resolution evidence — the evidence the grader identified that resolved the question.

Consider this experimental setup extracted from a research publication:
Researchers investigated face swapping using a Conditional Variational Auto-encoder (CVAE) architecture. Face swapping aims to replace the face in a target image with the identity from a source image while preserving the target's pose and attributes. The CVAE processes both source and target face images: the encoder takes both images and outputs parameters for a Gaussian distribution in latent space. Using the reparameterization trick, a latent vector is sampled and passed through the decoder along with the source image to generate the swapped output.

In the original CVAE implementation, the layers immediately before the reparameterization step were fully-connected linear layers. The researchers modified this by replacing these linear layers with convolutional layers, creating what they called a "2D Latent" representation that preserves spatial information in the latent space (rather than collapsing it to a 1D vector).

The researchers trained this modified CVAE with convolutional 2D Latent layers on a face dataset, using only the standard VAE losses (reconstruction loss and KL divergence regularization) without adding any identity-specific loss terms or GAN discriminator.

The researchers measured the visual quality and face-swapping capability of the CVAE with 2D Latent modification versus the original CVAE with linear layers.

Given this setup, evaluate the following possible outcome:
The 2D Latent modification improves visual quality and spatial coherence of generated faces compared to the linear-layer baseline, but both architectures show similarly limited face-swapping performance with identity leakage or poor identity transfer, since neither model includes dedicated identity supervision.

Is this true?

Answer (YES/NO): YES